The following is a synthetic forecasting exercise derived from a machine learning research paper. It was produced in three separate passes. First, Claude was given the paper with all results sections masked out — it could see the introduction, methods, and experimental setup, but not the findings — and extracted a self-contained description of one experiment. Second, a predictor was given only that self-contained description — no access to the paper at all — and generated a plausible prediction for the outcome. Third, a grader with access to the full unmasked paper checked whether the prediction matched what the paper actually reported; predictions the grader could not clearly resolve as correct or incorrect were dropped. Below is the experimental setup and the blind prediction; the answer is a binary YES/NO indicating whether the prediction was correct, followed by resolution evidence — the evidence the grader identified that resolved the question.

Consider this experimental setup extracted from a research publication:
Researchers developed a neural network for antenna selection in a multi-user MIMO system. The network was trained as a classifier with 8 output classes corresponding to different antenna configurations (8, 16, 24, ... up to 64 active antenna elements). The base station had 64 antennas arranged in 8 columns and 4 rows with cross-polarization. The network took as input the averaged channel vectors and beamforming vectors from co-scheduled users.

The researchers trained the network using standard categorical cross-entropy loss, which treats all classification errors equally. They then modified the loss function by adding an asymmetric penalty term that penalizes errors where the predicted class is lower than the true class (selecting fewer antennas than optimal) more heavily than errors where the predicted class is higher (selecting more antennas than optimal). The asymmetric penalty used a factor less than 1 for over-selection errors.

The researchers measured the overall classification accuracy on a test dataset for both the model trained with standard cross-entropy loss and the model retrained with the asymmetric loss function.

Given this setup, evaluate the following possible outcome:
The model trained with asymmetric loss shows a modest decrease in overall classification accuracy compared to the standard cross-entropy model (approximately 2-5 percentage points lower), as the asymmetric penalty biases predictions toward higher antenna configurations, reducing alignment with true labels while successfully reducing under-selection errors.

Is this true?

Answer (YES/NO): YES